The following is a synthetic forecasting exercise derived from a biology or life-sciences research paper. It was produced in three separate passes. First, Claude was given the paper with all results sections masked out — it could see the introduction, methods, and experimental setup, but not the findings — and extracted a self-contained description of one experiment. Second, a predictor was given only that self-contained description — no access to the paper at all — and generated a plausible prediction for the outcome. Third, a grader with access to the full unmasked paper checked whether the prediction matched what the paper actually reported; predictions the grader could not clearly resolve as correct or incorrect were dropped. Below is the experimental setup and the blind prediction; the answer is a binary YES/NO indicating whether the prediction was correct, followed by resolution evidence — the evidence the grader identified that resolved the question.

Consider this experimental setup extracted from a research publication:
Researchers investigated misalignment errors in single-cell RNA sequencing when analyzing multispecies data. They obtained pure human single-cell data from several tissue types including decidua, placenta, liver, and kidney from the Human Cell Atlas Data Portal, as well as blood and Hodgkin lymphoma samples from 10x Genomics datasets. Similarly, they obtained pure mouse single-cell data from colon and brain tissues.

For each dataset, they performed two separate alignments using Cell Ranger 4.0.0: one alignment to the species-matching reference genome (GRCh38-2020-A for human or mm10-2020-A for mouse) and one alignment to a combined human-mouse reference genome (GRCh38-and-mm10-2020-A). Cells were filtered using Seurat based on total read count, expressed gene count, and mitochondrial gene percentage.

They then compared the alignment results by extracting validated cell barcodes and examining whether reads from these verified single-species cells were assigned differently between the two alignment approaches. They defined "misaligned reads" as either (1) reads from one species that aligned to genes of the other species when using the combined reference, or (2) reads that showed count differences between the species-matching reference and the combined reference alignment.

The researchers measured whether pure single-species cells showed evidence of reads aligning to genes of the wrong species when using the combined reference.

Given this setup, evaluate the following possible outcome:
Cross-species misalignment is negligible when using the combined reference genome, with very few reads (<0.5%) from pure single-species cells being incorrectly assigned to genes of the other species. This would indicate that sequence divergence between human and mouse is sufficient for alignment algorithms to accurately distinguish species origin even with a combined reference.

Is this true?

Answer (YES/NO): NO